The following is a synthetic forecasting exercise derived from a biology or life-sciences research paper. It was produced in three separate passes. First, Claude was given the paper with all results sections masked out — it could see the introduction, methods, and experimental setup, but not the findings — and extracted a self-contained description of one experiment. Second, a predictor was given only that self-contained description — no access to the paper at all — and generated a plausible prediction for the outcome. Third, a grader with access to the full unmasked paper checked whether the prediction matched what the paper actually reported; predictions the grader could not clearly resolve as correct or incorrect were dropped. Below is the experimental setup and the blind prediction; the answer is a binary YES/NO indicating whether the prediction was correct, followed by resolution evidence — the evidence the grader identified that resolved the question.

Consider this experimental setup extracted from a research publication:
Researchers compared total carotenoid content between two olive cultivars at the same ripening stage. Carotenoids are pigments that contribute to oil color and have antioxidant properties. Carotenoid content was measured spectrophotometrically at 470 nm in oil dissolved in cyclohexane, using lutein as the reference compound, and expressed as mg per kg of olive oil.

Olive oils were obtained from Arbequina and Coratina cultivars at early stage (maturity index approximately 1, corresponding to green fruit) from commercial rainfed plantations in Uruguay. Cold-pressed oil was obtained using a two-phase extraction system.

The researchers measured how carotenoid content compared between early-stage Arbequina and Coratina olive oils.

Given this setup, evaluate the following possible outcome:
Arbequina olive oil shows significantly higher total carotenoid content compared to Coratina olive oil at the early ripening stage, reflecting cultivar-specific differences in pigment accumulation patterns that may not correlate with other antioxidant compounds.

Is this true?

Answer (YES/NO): NO